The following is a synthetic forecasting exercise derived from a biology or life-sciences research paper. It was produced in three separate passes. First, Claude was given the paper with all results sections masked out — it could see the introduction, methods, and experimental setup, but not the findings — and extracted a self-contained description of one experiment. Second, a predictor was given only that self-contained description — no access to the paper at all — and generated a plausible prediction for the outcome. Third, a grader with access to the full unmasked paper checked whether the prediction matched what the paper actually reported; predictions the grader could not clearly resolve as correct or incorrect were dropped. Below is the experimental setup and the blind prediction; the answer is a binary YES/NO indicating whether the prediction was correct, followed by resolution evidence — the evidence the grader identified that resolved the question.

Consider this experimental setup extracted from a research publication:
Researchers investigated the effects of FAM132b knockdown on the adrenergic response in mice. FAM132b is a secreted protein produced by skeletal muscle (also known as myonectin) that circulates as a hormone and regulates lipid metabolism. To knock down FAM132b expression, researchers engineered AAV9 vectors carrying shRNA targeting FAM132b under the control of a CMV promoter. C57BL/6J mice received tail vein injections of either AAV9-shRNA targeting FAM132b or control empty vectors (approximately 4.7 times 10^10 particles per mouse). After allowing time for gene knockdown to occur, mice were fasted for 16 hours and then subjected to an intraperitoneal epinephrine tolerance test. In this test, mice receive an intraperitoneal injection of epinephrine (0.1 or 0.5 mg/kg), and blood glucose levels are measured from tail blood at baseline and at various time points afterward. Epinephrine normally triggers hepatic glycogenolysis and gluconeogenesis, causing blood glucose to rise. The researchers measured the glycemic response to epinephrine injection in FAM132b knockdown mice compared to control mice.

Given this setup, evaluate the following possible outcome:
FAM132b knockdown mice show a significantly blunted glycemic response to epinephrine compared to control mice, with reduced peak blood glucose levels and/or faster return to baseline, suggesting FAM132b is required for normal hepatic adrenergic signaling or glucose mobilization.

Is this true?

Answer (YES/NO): NO